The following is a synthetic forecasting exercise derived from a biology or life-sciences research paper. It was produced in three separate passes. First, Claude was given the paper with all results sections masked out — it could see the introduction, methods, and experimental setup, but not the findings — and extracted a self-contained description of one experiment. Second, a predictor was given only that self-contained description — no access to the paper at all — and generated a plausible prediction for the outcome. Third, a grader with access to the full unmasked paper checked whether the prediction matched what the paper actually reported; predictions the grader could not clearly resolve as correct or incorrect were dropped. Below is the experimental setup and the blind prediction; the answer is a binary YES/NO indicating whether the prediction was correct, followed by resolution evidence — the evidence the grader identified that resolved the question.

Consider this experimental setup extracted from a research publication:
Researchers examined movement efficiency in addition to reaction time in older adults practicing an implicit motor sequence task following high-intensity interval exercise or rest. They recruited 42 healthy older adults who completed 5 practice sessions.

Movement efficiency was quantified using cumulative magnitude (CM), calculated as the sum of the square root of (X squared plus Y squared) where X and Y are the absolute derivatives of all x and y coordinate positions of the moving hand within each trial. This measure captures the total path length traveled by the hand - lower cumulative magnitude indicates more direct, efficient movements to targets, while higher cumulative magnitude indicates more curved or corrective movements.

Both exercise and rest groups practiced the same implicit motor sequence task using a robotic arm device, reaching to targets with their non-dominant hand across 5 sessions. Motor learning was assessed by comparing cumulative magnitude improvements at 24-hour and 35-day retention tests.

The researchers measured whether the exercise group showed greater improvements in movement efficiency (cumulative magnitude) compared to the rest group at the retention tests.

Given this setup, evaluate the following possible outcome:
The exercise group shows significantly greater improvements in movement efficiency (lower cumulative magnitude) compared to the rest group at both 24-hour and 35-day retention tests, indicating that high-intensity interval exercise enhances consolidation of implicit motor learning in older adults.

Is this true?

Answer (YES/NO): NO